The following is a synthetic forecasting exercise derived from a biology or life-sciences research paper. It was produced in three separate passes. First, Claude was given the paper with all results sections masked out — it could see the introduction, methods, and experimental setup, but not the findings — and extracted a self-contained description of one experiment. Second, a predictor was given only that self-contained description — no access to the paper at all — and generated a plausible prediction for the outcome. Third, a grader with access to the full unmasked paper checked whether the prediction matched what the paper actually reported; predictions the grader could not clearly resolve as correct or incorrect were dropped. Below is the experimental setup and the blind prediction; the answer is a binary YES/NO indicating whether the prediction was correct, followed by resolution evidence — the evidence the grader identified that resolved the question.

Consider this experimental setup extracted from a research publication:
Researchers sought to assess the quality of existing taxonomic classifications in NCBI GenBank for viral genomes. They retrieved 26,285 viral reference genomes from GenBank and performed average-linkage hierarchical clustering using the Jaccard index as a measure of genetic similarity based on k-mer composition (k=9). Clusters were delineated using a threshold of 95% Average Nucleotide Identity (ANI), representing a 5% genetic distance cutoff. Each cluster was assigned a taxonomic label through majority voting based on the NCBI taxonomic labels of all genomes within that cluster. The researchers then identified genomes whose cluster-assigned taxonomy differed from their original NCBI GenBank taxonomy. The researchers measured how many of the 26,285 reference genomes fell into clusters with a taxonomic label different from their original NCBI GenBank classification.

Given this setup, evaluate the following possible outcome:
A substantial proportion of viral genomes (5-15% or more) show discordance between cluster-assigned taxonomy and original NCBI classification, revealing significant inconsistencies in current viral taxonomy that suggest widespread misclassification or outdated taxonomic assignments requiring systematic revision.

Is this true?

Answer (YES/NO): NO